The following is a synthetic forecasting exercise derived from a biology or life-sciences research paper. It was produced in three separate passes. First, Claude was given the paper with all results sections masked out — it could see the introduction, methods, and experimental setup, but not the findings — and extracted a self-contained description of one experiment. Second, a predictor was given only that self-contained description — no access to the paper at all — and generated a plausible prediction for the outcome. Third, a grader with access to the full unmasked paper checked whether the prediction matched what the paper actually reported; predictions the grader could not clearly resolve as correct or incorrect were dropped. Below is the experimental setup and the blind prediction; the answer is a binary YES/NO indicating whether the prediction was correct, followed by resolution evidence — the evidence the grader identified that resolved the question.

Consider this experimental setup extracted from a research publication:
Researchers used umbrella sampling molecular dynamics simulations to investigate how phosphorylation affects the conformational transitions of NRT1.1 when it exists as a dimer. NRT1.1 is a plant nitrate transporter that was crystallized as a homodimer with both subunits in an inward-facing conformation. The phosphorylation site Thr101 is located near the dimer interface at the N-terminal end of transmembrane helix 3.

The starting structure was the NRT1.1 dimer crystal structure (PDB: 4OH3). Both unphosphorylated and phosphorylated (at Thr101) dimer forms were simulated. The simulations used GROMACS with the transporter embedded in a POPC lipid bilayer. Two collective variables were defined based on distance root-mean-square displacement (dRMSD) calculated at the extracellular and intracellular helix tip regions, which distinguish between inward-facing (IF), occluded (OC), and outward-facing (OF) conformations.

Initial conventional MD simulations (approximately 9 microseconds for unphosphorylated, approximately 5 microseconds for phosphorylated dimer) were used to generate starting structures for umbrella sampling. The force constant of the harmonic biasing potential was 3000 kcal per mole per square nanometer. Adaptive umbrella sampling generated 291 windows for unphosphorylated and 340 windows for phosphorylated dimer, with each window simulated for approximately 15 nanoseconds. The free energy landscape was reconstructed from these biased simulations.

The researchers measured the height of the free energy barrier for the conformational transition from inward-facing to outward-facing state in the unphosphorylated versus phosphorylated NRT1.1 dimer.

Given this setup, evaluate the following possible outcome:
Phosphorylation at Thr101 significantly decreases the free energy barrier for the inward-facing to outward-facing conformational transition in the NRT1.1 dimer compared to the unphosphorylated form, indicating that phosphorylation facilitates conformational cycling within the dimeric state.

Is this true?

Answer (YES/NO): YES